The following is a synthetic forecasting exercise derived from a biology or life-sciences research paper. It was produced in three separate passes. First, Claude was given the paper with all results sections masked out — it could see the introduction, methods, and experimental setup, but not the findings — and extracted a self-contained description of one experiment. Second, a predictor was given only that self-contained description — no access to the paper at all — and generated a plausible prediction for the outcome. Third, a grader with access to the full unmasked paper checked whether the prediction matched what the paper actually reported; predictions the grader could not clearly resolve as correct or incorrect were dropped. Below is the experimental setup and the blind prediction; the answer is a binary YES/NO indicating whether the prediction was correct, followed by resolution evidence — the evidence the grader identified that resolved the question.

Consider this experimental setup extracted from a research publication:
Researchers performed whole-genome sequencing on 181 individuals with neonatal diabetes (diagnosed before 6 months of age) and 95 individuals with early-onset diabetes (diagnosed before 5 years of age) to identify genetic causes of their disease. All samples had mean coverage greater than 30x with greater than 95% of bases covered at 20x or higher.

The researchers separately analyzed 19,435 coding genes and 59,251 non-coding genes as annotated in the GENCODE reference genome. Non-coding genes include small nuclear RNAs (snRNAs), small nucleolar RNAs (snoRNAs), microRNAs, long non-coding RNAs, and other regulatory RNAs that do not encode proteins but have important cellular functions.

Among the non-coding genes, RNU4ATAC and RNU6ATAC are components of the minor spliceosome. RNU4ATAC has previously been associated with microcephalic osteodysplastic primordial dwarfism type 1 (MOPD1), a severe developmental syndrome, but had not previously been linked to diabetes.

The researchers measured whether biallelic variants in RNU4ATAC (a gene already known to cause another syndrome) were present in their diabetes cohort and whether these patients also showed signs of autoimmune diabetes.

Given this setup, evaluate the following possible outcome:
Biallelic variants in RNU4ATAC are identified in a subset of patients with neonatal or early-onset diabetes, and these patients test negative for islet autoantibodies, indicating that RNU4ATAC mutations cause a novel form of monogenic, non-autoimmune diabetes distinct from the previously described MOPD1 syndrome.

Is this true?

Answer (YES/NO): NO